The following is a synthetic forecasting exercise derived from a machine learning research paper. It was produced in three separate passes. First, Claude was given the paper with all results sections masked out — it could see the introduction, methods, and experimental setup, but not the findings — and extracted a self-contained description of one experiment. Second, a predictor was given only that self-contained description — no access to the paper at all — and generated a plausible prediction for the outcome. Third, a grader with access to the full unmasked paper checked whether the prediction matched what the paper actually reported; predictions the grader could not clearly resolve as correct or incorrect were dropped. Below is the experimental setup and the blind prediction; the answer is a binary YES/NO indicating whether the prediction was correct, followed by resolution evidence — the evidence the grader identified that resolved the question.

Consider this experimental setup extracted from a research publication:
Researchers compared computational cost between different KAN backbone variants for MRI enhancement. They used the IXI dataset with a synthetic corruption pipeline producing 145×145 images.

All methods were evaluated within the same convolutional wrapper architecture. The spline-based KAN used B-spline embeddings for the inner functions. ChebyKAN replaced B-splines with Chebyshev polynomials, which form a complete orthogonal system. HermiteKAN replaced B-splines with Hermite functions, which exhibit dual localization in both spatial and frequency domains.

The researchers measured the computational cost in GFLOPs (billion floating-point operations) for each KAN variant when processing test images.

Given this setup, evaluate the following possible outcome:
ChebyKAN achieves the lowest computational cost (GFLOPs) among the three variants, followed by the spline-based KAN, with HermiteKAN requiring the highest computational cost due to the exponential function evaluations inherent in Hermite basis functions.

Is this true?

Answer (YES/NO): NO